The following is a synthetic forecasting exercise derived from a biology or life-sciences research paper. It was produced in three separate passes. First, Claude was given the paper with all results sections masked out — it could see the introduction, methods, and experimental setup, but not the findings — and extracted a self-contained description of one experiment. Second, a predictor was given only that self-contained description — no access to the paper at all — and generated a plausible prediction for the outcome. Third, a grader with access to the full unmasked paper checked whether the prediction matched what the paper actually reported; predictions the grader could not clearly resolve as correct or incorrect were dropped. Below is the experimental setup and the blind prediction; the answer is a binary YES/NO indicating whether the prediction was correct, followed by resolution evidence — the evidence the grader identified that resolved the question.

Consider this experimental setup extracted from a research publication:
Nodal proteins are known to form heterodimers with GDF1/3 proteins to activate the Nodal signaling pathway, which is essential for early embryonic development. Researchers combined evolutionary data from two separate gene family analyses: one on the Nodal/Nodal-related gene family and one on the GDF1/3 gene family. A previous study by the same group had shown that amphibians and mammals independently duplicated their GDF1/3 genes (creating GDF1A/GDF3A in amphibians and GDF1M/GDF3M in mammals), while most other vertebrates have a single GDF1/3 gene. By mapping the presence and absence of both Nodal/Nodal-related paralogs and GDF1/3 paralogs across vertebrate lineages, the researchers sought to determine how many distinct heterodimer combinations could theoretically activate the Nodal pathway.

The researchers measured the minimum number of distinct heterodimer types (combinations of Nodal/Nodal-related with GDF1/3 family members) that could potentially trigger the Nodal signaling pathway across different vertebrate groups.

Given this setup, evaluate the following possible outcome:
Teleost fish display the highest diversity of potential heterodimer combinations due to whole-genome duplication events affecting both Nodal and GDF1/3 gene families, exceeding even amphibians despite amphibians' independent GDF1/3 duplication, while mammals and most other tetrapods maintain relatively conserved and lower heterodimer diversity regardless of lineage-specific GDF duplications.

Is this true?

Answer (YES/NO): NO